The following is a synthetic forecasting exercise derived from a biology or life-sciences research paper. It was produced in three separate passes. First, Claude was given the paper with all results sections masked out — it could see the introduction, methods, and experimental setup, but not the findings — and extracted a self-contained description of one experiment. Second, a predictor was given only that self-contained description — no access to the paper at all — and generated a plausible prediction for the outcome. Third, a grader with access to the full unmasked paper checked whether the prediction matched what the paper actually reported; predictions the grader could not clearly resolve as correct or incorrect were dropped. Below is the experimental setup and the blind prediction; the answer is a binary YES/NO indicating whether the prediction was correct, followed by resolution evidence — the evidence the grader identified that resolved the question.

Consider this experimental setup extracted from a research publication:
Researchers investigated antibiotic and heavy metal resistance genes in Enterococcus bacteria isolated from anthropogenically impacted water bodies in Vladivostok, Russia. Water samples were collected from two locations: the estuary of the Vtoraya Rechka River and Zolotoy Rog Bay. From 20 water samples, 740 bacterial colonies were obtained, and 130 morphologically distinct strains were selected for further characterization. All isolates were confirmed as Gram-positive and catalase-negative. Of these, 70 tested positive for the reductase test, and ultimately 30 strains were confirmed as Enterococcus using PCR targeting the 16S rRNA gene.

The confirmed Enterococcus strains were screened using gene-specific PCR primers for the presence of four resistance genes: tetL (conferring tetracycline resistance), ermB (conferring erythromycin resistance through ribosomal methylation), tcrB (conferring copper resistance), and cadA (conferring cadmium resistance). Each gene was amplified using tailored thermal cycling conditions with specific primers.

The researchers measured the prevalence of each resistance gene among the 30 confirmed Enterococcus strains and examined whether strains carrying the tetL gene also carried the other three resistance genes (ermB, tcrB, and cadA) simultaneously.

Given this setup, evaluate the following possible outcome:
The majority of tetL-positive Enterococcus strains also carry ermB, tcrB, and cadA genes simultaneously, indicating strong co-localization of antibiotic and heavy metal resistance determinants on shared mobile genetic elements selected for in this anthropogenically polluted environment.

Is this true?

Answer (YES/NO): NO